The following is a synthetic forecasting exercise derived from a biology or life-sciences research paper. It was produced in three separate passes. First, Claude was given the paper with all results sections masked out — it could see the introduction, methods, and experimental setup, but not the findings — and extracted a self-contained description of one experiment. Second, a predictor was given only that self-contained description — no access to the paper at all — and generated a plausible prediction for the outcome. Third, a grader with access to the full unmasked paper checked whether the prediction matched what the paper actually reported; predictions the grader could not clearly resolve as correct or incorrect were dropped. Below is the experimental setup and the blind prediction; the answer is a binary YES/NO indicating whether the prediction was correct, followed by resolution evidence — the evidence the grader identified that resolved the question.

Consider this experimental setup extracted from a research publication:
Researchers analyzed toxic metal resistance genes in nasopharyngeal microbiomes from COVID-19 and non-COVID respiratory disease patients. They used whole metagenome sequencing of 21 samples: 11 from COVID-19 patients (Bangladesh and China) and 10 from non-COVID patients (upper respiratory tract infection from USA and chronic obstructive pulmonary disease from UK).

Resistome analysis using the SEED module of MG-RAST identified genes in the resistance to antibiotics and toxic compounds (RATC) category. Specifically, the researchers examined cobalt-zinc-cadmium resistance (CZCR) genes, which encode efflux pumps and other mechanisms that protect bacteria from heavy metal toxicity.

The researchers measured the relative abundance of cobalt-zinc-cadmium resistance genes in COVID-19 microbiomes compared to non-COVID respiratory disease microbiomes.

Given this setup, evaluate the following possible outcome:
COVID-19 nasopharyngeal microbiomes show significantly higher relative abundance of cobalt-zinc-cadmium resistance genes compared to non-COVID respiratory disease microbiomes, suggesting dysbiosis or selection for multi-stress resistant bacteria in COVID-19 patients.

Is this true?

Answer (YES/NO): YES